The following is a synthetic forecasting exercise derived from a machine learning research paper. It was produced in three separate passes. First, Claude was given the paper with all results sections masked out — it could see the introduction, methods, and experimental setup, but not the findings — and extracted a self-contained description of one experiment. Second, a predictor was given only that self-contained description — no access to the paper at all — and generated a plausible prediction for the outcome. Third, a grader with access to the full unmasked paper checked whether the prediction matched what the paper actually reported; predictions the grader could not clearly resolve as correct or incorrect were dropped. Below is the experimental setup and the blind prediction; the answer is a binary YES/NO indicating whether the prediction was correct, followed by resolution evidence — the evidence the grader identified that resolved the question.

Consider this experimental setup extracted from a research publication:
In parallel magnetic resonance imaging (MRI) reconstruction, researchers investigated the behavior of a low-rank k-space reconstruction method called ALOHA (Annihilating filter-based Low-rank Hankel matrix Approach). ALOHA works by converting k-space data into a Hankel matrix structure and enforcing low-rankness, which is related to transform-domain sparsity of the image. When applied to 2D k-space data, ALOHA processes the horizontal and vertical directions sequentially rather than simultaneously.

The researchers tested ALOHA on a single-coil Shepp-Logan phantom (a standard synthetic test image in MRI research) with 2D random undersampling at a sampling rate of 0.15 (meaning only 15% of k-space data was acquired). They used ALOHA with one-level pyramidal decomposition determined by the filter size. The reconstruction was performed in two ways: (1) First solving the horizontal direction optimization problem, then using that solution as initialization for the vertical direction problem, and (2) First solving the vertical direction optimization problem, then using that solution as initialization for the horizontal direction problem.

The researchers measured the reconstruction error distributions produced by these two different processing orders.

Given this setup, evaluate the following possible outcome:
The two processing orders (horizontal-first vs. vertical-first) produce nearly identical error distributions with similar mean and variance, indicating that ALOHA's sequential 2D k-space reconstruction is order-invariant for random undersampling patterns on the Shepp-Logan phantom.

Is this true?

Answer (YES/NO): NO